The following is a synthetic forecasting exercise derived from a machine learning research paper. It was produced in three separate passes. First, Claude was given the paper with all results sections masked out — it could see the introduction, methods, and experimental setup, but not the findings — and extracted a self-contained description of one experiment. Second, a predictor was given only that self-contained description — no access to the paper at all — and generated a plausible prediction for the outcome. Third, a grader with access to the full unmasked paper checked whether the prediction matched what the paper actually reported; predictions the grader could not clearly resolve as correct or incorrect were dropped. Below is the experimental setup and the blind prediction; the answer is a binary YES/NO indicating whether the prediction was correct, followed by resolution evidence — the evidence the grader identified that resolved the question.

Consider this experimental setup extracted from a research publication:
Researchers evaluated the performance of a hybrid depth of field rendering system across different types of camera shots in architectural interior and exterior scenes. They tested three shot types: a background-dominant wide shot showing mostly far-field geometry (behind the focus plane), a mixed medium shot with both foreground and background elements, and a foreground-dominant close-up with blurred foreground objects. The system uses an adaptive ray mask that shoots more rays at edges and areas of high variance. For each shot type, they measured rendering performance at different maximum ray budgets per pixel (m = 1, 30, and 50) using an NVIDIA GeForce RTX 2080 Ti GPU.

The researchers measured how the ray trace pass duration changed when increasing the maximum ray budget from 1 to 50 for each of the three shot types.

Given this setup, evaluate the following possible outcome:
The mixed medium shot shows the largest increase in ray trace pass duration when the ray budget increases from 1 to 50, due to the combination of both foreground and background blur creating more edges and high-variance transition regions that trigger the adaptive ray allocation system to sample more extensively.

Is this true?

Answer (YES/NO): NO